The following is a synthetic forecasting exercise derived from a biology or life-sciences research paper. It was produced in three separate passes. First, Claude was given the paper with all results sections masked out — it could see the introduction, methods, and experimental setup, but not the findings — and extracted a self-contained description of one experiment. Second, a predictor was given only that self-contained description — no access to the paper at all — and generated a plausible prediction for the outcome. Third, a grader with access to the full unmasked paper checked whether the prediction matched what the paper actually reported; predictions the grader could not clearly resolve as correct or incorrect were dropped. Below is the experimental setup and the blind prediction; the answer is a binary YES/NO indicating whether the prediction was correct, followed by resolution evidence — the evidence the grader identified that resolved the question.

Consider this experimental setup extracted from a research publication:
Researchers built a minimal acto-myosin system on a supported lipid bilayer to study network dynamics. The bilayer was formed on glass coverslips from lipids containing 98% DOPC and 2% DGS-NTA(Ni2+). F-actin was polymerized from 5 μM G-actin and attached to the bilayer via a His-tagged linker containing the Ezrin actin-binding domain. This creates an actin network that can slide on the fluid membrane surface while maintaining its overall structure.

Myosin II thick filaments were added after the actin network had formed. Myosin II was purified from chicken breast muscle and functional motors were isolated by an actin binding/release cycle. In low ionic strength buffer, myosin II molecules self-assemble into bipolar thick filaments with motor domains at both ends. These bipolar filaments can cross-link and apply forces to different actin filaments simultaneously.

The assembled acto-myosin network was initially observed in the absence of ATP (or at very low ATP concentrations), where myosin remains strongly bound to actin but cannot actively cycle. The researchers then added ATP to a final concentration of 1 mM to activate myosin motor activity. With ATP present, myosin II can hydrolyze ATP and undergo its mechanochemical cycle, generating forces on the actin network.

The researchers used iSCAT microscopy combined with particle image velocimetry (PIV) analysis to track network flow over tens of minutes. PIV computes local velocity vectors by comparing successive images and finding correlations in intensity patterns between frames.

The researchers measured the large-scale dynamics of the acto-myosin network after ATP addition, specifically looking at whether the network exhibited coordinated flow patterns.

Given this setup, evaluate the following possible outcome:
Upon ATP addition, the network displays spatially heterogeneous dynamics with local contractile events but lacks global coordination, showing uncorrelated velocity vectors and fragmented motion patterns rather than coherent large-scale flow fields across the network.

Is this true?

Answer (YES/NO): NO